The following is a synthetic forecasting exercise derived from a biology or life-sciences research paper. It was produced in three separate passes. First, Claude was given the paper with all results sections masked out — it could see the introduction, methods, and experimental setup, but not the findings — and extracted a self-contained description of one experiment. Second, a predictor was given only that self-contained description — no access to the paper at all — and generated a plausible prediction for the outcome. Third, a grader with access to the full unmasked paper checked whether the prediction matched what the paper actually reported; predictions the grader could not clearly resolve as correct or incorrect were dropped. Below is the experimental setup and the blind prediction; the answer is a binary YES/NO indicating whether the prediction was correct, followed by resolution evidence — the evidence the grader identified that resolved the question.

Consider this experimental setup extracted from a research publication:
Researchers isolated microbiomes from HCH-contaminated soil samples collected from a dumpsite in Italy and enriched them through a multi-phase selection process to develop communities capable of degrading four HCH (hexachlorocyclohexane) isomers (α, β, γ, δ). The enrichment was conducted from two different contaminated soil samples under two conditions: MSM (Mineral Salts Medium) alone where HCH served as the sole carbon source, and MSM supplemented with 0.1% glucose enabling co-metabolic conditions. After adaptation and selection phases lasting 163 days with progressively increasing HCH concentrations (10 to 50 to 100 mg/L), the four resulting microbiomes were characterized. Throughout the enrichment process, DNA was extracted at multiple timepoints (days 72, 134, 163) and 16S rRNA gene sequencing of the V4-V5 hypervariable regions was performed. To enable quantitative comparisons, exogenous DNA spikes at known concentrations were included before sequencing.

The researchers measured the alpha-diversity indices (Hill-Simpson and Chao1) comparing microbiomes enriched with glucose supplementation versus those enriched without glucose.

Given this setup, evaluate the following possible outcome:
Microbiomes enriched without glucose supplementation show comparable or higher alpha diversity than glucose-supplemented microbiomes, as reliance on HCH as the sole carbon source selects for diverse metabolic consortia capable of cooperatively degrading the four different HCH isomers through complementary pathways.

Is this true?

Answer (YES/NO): NO